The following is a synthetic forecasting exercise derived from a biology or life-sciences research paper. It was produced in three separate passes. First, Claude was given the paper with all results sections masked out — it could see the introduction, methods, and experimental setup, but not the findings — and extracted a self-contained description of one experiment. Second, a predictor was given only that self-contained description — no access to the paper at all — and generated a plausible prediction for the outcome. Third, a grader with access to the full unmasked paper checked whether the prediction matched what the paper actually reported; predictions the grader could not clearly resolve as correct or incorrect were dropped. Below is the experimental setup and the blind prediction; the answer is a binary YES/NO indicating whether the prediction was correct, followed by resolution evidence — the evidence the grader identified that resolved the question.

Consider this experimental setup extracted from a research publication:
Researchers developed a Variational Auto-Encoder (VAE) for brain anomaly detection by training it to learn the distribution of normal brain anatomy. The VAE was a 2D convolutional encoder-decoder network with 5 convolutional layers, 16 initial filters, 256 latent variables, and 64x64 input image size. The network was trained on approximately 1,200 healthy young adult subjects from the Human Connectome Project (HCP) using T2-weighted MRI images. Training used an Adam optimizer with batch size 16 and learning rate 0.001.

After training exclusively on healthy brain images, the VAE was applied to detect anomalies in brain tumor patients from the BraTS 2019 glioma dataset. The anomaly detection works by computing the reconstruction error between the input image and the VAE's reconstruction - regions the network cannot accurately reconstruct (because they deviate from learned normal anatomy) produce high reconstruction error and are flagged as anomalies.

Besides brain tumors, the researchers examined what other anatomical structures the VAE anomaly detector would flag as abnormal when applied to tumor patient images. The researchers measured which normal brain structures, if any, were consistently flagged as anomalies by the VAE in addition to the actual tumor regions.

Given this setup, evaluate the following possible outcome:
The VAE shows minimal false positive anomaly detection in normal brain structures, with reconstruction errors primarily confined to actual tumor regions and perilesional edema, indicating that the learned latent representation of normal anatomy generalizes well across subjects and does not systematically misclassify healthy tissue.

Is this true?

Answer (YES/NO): NO